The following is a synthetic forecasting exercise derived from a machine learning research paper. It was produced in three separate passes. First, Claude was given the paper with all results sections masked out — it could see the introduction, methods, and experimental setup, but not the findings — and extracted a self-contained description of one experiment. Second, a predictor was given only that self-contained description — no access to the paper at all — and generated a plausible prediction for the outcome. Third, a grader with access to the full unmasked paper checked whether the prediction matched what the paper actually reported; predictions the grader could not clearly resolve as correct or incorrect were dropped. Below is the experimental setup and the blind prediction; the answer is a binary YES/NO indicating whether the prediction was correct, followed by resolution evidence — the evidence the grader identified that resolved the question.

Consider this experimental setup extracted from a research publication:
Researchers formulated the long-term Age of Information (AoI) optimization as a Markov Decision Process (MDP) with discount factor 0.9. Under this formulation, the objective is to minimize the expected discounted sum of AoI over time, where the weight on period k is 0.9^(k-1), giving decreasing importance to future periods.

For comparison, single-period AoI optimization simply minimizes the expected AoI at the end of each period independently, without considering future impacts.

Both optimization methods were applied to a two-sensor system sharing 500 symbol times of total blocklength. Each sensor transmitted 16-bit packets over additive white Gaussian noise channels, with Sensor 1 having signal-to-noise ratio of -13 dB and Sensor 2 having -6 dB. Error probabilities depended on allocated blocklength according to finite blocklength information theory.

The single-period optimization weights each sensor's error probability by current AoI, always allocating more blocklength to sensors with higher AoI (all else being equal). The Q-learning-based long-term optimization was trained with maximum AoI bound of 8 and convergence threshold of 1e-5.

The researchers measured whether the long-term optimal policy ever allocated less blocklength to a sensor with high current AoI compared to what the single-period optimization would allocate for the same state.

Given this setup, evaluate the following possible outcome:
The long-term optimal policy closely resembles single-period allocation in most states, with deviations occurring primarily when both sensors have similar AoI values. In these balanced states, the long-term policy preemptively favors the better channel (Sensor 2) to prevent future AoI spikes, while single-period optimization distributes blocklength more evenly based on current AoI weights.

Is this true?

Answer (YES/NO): NO